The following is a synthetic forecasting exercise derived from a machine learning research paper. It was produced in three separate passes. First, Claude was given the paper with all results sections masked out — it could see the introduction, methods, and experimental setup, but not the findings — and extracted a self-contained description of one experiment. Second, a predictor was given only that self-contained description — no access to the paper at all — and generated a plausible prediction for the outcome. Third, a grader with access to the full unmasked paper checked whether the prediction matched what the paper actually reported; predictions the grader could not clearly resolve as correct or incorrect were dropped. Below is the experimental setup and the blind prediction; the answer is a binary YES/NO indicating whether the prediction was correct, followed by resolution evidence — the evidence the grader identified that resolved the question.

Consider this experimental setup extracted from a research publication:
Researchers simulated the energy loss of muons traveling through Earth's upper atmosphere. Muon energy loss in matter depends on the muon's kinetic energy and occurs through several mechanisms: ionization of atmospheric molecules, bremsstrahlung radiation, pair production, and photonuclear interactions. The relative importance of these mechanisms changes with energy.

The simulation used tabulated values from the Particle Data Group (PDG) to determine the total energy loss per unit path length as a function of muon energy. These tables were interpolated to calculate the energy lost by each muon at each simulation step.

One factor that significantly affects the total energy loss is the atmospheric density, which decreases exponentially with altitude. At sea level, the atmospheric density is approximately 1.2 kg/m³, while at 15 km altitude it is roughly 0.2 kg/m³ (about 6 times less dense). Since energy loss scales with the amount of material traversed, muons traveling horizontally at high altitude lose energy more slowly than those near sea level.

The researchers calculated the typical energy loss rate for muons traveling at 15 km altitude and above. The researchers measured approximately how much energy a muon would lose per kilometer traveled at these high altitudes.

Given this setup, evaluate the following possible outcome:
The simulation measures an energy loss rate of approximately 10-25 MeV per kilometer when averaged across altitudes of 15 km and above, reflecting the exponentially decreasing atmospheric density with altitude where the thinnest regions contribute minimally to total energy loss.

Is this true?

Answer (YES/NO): NO